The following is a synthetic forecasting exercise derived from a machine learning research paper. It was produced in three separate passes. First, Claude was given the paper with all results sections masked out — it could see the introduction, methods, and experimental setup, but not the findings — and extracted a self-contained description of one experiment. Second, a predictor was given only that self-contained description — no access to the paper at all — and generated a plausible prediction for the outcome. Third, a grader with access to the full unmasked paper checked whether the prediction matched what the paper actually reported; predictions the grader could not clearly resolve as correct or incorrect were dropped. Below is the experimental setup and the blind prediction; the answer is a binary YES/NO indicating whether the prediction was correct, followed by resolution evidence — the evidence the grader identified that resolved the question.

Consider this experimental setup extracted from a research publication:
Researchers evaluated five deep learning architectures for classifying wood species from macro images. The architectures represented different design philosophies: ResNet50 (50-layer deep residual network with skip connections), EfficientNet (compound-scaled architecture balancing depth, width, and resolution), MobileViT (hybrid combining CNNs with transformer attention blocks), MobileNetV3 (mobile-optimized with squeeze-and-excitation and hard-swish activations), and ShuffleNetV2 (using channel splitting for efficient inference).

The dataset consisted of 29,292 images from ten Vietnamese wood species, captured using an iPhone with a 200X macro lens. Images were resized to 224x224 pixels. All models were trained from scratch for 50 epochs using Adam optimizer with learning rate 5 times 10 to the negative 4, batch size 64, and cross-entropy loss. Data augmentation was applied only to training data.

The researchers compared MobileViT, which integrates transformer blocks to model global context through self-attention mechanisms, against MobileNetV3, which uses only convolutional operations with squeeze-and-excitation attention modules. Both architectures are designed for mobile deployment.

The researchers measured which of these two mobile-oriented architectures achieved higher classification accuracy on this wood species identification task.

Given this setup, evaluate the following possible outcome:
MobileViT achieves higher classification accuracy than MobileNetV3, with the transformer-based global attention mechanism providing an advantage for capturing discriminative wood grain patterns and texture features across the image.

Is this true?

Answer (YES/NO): YES